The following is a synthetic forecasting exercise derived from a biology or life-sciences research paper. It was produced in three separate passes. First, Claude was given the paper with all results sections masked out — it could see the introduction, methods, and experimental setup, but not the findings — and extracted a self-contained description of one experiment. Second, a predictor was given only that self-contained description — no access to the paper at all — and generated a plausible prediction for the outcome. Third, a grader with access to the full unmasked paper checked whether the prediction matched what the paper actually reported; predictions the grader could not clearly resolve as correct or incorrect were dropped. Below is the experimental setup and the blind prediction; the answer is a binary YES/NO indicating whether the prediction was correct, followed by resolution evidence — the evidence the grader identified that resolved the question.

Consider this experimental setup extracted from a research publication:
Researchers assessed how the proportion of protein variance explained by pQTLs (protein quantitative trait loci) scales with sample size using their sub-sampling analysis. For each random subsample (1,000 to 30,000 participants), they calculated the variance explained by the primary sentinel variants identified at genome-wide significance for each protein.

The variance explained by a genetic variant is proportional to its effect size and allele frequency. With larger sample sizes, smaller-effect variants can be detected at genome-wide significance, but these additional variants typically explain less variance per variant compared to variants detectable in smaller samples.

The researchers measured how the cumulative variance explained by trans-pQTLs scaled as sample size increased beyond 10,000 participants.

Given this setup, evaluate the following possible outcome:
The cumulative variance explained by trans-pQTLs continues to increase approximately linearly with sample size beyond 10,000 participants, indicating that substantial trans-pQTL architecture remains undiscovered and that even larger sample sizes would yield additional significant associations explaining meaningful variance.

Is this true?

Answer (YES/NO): NO